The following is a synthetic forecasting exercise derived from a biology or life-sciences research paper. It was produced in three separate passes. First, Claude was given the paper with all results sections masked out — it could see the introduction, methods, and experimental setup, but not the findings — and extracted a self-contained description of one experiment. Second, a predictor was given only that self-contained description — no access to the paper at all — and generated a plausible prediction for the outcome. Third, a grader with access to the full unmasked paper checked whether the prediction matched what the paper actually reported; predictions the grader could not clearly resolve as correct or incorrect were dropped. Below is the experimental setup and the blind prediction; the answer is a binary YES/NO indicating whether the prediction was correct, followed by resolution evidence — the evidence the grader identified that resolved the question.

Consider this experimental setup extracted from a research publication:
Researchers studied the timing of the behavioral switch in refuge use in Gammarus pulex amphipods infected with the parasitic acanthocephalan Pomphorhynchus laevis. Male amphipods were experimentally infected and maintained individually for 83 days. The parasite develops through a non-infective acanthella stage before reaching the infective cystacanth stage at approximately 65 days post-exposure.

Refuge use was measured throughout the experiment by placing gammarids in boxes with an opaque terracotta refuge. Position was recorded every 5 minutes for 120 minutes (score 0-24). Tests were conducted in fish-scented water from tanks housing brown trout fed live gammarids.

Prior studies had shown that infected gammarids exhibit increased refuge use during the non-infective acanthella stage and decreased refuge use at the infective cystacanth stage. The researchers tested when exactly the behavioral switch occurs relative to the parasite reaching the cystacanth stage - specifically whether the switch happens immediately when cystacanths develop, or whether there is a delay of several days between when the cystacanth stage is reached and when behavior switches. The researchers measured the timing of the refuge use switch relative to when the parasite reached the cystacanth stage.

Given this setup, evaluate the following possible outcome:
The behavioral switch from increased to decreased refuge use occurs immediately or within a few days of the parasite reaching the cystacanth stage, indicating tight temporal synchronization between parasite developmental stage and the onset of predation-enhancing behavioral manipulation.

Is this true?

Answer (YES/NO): YES